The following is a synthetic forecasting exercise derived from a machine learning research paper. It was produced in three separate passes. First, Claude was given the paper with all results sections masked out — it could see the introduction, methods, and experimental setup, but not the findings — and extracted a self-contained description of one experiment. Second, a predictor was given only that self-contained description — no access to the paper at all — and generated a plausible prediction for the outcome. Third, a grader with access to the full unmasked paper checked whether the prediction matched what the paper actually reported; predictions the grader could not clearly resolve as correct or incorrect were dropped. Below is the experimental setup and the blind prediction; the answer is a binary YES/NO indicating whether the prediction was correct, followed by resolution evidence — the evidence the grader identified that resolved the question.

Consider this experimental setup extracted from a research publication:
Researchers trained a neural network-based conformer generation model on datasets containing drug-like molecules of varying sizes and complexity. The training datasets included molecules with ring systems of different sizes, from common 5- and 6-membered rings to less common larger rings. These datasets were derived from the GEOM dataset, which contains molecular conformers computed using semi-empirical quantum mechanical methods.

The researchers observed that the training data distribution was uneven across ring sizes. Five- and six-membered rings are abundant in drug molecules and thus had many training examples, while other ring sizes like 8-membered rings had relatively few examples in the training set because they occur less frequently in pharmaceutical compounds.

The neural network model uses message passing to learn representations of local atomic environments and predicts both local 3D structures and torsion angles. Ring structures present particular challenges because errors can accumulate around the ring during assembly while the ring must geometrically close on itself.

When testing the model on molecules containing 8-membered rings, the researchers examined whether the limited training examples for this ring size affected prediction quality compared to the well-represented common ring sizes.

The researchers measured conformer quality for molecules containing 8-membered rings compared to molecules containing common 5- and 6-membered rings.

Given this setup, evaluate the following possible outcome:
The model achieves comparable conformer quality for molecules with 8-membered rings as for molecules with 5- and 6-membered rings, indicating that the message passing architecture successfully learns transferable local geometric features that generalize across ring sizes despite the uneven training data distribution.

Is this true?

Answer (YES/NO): NO